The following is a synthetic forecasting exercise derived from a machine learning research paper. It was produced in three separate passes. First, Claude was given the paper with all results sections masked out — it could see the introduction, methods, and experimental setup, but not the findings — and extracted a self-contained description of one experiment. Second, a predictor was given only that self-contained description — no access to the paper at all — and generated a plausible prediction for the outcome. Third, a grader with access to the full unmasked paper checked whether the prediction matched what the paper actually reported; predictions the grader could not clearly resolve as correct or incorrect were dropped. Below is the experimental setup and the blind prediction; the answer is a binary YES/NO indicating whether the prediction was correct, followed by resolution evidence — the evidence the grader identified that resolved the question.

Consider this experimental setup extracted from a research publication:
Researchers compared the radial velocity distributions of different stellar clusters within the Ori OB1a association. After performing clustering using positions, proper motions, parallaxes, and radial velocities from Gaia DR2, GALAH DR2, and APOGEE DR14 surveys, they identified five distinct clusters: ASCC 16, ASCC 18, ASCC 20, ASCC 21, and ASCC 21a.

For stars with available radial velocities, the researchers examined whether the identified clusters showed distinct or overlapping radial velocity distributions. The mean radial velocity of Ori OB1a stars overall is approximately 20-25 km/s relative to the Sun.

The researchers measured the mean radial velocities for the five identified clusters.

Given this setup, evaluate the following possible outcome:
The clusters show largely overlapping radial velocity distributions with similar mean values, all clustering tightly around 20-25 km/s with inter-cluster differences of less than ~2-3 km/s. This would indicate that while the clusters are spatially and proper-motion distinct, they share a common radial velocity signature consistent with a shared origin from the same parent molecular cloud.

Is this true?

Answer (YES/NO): NO